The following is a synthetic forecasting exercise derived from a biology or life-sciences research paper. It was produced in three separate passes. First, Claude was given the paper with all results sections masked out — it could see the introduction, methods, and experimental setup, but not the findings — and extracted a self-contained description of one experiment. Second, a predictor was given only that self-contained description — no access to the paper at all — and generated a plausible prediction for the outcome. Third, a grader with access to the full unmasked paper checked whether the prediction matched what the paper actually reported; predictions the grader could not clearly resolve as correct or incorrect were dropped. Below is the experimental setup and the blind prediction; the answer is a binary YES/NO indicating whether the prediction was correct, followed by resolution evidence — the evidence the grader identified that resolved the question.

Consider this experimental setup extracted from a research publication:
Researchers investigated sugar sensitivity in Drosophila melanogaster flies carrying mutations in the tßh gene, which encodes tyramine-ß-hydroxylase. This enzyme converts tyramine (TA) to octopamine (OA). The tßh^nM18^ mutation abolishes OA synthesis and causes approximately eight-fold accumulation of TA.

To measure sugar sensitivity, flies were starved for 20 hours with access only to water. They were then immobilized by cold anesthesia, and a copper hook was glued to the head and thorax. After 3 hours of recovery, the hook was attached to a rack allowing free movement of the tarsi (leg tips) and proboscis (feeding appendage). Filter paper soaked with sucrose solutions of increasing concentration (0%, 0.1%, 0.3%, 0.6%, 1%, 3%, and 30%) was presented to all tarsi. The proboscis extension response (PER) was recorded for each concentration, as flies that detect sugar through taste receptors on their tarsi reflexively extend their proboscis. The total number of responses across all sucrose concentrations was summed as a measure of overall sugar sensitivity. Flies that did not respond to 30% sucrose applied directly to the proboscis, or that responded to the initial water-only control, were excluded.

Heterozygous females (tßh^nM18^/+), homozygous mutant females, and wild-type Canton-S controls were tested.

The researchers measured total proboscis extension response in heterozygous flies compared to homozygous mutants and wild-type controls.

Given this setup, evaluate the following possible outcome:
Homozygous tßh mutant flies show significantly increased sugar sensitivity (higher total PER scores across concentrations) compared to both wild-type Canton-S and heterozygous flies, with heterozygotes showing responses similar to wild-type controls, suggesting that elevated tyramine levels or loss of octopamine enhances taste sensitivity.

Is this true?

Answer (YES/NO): NO